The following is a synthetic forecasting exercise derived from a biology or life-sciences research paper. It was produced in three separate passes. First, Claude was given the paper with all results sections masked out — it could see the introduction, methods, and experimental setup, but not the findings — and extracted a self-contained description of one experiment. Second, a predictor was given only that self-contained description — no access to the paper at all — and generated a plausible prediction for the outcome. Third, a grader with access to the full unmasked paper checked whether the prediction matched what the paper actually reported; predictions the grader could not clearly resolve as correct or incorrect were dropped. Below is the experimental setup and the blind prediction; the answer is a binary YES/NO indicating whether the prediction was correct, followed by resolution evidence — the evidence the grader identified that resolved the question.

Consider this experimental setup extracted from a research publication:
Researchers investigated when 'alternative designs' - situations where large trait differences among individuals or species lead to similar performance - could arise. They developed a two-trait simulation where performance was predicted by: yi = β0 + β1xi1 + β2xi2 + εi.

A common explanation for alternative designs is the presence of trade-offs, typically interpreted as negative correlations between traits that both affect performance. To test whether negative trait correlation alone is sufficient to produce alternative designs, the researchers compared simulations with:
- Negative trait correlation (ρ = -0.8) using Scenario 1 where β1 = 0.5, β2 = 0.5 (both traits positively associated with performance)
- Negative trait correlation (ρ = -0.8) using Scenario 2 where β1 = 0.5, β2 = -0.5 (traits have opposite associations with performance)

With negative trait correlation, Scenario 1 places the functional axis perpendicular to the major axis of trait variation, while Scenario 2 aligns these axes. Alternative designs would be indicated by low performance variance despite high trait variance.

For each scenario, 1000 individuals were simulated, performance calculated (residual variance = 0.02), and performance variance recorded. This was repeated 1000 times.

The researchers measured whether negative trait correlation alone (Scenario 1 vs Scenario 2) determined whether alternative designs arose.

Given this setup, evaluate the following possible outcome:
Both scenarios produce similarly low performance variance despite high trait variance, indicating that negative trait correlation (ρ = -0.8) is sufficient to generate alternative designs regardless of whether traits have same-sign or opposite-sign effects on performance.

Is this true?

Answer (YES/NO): NO